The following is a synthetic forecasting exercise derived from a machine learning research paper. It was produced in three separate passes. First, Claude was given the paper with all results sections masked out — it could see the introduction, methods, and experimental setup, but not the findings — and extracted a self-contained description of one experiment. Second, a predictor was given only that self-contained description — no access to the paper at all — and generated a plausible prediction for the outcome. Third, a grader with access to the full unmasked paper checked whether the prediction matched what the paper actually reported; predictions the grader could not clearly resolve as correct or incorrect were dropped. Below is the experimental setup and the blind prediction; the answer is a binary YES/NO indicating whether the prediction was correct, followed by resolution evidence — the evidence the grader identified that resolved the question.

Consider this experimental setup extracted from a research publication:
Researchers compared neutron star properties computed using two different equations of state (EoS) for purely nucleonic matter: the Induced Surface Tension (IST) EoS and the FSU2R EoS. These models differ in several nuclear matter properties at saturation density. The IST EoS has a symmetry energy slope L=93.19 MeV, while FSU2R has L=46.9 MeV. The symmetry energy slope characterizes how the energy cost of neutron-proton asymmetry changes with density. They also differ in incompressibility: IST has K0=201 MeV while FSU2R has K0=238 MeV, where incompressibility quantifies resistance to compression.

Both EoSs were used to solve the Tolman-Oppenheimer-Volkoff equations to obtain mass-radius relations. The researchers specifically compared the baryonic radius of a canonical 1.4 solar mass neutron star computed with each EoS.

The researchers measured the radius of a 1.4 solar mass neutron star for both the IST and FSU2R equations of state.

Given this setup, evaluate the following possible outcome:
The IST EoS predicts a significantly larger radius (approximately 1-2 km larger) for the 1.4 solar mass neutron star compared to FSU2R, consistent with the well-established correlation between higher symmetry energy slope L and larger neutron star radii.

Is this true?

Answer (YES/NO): NO